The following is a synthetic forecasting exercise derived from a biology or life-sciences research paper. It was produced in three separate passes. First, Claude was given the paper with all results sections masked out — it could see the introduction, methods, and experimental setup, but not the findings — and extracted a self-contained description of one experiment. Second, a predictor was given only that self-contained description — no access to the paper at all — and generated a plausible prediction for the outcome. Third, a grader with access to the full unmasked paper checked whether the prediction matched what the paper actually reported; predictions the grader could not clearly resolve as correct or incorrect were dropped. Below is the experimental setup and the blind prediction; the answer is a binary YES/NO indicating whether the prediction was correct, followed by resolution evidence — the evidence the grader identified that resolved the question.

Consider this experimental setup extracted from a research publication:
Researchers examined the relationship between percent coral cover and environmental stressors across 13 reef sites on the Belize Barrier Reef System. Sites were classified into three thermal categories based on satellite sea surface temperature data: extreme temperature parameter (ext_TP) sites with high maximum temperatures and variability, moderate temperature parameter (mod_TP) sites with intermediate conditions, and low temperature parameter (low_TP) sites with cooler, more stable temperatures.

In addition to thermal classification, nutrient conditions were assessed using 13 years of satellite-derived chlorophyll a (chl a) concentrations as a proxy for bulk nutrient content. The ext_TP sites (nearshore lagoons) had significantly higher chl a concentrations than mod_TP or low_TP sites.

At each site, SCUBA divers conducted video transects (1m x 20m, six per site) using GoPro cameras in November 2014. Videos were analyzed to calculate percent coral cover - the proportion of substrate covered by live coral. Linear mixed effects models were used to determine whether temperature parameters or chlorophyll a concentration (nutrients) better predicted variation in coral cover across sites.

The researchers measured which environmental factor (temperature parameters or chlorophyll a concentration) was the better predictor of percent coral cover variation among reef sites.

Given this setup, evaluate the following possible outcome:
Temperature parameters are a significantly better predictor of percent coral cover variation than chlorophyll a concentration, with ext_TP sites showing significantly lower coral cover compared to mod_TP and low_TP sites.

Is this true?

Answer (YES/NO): NO